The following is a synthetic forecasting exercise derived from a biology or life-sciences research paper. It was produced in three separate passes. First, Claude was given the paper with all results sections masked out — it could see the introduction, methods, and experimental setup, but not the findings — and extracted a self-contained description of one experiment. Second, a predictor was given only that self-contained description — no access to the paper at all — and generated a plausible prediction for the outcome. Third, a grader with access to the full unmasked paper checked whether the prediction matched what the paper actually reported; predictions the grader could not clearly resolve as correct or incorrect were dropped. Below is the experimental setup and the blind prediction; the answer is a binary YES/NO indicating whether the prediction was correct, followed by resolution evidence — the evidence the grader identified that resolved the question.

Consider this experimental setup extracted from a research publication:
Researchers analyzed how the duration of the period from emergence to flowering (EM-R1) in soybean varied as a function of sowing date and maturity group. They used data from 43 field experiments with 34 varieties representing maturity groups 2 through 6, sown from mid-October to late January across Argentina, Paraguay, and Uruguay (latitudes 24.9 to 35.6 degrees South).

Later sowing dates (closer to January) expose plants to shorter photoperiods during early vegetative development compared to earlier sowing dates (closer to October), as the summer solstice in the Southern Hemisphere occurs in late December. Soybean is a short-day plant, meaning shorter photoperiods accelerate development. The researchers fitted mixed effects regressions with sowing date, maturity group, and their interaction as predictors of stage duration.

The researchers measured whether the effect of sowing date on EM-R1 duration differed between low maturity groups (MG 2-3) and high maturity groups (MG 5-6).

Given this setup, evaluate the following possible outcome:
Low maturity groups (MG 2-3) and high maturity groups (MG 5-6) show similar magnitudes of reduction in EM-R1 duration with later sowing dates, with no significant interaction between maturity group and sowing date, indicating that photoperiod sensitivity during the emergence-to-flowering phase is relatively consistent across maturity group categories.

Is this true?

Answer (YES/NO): NO